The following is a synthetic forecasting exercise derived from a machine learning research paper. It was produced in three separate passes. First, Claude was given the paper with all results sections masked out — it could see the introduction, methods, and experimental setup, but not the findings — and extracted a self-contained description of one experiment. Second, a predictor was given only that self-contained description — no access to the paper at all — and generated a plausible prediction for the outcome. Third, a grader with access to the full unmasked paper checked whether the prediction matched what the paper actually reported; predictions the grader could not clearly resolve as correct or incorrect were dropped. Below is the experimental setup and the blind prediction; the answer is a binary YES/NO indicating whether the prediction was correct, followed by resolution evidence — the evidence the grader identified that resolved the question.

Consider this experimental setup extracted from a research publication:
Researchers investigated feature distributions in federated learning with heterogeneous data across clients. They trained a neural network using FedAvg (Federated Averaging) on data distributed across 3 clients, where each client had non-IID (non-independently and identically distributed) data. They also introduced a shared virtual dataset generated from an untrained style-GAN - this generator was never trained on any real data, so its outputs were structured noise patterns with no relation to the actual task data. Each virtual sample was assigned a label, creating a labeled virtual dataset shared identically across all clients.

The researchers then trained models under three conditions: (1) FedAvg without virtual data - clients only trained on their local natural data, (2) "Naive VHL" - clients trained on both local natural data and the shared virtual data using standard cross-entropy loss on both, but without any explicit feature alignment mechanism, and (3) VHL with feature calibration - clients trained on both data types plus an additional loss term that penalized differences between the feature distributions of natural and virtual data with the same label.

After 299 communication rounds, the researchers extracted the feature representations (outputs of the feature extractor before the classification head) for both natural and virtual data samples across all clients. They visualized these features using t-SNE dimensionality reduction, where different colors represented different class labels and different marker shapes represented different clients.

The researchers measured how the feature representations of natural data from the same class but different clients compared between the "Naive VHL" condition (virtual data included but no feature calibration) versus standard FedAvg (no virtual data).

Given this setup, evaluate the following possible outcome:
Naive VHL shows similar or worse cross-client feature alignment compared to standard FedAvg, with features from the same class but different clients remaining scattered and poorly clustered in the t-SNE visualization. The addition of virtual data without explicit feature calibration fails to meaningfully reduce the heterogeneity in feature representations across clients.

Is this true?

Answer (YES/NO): NO